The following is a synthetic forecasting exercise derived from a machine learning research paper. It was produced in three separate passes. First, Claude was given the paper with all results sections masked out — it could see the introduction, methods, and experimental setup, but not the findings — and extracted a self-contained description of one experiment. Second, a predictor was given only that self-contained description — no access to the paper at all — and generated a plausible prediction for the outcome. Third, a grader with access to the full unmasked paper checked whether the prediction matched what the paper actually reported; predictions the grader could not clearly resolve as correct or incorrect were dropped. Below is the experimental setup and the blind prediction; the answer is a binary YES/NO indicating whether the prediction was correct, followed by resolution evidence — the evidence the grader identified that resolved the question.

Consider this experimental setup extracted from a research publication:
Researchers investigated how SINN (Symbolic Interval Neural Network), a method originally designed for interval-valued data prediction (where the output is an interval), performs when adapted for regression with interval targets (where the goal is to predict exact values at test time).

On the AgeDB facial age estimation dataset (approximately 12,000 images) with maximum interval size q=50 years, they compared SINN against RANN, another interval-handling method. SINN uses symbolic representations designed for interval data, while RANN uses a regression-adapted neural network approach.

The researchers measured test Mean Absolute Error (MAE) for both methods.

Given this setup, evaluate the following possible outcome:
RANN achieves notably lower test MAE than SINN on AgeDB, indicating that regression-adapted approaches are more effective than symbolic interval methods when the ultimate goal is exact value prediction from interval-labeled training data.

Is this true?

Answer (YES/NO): YES